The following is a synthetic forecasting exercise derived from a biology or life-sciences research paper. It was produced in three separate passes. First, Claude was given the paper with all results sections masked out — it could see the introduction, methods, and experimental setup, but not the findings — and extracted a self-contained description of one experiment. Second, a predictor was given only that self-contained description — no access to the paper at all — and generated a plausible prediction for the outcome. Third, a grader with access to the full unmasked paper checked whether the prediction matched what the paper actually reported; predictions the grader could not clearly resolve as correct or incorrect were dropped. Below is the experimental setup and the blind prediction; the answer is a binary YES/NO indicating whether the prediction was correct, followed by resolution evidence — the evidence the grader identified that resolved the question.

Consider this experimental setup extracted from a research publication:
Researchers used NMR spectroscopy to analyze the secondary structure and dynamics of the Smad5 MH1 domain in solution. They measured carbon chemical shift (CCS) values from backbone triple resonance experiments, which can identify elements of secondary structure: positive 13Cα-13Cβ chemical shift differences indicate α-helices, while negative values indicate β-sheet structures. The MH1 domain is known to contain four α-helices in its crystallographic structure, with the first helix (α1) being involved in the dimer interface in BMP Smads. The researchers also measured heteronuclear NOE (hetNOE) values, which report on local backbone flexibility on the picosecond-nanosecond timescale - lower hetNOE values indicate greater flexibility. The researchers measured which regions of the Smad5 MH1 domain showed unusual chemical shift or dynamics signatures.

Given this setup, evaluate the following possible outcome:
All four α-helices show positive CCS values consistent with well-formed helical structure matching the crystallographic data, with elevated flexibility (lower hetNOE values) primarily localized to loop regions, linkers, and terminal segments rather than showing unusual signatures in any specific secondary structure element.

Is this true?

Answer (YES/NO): NO